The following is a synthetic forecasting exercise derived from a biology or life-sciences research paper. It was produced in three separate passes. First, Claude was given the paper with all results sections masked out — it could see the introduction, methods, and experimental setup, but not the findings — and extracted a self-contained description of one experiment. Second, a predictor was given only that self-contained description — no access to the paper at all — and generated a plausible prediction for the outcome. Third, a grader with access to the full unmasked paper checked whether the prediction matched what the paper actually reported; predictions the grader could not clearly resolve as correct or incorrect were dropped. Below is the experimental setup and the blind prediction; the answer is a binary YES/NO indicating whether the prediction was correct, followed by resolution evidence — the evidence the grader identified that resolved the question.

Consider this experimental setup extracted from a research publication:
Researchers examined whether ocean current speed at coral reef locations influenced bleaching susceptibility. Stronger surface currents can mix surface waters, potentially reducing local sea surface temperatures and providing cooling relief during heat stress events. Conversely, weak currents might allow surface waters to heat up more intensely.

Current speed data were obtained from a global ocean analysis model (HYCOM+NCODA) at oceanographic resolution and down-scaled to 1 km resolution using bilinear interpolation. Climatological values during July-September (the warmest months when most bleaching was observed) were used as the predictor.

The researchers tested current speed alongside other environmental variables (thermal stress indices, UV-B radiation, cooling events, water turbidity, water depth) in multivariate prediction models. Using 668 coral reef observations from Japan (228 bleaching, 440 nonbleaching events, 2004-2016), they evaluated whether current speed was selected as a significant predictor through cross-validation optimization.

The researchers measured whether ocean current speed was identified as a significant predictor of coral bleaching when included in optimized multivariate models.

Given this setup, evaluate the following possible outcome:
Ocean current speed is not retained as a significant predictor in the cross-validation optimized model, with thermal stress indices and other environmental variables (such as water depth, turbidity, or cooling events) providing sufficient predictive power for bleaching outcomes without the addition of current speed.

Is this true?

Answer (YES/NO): NO